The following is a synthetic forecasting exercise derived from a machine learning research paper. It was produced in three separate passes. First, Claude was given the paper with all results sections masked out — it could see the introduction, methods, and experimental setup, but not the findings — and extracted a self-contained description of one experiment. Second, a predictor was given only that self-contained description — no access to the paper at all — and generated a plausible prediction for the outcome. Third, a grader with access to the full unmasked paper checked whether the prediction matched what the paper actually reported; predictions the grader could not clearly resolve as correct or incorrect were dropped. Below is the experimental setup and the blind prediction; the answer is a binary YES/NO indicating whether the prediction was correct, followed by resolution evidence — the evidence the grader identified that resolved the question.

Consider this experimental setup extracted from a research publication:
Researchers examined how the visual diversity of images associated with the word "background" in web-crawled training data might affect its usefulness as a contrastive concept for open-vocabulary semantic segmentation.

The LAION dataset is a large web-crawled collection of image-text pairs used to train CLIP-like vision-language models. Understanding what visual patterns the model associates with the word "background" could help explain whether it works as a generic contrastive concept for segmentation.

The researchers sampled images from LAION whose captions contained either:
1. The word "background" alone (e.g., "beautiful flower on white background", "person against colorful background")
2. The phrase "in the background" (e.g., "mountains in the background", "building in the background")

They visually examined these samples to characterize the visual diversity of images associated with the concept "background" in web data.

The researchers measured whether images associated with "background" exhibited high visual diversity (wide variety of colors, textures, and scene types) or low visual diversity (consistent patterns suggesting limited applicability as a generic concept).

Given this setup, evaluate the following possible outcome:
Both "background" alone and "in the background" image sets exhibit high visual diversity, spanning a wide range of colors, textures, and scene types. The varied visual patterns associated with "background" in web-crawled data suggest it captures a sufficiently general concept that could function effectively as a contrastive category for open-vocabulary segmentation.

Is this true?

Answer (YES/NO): NO